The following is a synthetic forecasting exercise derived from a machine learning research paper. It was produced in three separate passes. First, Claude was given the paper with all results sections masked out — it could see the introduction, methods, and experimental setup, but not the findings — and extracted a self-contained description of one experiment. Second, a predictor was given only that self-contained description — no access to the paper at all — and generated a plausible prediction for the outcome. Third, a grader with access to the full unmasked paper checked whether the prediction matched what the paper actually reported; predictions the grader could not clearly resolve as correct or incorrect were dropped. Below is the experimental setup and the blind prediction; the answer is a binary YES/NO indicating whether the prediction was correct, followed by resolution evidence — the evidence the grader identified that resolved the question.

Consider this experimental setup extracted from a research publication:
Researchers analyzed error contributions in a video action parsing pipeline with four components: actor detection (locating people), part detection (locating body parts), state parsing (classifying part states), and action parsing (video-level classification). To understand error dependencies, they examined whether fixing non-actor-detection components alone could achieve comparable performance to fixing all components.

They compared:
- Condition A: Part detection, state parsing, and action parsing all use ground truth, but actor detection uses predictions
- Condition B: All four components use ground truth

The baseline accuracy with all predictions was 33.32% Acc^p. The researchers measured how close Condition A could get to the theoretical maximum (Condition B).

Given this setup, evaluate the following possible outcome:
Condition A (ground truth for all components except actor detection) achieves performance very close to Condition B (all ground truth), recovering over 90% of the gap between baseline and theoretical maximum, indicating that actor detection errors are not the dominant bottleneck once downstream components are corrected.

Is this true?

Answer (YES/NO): YES